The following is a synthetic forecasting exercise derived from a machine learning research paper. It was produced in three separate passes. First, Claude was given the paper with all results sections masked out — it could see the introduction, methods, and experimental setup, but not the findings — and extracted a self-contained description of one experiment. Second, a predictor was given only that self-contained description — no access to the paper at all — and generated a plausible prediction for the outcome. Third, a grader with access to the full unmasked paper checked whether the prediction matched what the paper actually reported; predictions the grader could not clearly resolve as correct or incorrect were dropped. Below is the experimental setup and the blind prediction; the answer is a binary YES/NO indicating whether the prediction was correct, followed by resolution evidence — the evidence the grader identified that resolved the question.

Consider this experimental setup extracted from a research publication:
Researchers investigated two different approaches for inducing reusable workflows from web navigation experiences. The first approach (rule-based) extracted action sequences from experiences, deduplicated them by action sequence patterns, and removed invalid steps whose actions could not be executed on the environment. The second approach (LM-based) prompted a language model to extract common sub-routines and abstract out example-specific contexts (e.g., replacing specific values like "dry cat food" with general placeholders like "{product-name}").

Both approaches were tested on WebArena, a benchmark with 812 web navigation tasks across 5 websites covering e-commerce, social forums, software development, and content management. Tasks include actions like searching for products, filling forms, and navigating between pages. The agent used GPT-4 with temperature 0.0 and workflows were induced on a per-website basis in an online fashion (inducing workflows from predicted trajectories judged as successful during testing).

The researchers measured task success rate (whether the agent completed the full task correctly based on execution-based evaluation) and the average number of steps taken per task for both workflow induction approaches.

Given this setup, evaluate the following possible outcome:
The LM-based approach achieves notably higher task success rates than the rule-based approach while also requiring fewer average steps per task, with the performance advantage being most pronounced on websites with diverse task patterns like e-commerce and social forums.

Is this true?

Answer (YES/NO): NO